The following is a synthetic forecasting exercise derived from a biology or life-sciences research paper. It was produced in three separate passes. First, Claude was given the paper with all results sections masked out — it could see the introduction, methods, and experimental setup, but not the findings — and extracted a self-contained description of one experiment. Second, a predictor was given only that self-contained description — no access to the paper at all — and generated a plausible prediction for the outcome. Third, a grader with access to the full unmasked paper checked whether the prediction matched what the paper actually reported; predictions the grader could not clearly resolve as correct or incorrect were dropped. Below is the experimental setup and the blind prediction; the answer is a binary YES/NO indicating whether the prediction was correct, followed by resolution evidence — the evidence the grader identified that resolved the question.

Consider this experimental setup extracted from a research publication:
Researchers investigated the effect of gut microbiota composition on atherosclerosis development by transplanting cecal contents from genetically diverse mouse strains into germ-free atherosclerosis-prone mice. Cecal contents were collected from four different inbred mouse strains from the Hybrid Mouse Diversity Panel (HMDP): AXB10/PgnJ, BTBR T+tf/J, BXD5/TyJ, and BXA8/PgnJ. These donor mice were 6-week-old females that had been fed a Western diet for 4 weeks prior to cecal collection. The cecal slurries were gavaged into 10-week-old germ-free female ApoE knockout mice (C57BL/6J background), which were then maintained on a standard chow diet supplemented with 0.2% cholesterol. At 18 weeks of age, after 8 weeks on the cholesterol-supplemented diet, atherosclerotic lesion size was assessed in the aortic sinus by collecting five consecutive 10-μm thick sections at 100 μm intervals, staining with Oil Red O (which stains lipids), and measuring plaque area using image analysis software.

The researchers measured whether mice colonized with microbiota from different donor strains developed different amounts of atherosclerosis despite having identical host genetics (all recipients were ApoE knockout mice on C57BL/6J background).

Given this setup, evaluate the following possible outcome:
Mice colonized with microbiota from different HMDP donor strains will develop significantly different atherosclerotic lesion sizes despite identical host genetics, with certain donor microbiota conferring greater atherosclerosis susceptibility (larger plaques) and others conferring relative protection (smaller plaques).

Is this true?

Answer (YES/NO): YES